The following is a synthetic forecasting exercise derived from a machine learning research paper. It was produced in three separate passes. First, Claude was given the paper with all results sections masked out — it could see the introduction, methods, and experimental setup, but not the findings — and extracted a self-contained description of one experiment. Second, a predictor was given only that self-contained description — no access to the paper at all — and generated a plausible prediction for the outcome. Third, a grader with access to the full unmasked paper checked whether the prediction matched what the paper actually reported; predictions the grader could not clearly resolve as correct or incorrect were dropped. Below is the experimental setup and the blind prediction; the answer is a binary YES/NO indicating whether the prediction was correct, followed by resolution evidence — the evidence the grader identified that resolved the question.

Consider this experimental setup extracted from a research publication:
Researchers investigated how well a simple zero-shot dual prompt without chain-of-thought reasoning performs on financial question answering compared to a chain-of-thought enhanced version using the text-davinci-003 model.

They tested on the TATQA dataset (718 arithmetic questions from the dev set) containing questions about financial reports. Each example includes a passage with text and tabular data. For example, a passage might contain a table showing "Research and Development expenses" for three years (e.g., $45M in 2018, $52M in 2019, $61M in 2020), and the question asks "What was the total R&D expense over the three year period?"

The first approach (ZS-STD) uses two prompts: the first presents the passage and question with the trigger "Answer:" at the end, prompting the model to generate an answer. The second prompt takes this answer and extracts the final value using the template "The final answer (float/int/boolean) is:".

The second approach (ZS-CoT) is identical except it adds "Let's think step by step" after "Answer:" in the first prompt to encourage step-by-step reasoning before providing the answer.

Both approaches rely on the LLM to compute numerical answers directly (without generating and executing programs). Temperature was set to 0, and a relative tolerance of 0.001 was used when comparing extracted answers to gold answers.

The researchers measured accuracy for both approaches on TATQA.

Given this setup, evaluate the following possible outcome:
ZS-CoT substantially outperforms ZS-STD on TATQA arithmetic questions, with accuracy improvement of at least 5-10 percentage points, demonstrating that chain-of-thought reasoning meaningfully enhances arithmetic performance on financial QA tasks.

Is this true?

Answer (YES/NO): YES